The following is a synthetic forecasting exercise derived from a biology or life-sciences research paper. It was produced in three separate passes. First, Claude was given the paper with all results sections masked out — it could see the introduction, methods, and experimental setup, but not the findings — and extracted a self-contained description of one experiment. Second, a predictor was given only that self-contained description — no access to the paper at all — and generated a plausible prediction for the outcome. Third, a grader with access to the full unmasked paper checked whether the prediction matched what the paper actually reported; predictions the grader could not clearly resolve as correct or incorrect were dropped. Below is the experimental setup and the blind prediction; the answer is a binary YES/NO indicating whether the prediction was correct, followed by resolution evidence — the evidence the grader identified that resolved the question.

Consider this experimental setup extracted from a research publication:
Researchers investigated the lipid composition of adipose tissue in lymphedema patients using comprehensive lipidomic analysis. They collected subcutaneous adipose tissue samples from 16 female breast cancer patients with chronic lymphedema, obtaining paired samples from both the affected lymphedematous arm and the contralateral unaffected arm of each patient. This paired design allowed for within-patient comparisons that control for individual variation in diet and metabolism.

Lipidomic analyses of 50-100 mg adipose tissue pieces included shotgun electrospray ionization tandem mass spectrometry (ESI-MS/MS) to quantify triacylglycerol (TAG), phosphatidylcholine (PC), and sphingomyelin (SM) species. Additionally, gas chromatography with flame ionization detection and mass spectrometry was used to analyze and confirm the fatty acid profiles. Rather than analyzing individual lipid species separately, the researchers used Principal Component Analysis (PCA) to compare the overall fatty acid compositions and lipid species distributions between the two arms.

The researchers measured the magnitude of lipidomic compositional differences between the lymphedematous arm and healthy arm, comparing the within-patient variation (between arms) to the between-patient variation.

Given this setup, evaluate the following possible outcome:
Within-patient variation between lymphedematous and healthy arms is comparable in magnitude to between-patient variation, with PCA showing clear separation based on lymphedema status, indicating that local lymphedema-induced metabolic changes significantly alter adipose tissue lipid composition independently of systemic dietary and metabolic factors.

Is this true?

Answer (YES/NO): NO